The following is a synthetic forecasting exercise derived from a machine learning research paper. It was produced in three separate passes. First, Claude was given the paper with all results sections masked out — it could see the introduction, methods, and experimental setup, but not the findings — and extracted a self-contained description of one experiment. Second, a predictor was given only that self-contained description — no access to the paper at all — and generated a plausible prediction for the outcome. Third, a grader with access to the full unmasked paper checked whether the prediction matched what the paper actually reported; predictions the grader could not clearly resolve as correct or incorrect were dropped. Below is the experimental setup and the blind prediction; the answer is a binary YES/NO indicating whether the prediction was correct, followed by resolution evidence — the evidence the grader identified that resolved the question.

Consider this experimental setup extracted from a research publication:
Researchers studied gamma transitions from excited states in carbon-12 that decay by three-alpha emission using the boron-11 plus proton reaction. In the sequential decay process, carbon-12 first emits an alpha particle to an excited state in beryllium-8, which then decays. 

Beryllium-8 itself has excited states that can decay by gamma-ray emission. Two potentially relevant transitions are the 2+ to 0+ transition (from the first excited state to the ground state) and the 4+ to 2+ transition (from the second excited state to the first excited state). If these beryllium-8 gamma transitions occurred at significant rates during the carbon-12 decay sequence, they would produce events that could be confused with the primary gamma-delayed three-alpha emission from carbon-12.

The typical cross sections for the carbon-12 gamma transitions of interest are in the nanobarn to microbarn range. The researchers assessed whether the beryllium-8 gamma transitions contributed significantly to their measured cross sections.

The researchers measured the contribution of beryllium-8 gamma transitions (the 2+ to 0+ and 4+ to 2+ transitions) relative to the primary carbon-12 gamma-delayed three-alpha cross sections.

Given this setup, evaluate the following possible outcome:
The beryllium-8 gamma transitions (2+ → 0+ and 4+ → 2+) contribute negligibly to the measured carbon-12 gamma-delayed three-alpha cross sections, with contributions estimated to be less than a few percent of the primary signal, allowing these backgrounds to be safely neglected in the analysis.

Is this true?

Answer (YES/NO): YES